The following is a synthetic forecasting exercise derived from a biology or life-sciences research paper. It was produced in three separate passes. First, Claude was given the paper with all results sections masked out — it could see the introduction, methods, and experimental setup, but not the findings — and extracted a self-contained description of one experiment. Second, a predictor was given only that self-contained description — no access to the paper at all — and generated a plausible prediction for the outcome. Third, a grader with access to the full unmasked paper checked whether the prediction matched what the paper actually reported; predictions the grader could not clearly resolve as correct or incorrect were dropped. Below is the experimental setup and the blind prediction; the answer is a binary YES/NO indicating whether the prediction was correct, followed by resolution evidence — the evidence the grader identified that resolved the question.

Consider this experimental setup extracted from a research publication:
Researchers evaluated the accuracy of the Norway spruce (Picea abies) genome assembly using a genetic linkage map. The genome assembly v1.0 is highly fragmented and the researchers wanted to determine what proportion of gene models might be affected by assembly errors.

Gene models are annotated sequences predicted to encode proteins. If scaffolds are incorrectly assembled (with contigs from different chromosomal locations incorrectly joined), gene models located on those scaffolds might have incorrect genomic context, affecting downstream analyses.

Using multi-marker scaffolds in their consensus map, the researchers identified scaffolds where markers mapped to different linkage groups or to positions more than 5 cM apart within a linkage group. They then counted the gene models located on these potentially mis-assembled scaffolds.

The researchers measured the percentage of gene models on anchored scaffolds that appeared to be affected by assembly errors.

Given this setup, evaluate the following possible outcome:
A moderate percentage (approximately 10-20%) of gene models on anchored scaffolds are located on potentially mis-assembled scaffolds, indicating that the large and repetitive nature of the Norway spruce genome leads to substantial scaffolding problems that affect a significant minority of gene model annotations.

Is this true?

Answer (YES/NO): NO